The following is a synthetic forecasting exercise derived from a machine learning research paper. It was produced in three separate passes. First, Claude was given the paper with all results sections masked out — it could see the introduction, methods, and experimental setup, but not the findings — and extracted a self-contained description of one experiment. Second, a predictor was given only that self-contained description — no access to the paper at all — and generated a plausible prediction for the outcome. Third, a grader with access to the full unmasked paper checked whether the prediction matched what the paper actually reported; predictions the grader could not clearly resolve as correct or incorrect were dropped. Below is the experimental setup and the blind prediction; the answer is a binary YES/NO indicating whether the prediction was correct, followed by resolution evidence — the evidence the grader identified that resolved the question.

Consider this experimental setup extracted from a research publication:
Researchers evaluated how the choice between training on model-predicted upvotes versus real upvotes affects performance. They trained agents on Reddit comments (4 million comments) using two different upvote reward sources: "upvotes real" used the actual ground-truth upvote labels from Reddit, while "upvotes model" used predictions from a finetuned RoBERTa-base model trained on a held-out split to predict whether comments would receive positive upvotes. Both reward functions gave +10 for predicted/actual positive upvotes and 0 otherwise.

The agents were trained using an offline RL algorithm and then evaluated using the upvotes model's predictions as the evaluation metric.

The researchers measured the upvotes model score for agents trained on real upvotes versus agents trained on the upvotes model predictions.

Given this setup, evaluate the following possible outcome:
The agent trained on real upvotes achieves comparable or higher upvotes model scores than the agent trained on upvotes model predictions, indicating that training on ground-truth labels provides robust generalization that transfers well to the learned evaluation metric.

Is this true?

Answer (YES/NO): NO